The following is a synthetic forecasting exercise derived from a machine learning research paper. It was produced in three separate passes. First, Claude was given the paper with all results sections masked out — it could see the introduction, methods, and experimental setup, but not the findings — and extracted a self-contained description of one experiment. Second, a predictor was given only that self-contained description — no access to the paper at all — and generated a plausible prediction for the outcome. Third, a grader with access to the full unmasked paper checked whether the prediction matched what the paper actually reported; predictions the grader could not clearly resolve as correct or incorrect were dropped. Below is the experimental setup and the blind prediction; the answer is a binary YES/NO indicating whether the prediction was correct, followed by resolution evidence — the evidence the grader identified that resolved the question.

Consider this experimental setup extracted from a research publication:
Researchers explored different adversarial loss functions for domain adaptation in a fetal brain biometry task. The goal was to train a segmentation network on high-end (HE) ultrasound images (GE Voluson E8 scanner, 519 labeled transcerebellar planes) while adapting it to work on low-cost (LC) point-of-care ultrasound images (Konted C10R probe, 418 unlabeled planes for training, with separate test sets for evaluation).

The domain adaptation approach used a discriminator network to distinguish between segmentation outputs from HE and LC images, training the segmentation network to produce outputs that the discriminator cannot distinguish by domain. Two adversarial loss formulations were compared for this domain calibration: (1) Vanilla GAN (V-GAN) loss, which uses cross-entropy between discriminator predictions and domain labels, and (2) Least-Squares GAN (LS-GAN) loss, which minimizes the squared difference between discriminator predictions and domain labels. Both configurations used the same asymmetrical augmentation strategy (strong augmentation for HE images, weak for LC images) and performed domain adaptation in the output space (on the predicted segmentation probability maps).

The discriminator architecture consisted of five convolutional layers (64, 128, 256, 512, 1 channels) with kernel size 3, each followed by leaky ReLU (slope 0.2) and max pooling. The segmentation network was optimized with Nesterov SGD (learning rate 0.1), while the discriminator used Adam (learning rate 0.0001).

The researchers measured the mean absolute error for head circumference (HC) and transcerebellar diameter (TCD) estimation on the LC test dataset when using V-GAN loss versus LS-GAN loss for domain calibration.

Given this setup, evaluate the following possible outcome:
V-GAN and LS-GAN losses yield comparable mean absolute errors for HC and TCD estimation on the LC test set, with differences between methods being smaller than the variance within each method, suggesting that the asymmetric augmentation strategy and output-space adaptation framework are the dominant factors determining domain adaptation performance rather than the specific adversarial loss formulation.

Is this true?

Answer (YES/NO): NO